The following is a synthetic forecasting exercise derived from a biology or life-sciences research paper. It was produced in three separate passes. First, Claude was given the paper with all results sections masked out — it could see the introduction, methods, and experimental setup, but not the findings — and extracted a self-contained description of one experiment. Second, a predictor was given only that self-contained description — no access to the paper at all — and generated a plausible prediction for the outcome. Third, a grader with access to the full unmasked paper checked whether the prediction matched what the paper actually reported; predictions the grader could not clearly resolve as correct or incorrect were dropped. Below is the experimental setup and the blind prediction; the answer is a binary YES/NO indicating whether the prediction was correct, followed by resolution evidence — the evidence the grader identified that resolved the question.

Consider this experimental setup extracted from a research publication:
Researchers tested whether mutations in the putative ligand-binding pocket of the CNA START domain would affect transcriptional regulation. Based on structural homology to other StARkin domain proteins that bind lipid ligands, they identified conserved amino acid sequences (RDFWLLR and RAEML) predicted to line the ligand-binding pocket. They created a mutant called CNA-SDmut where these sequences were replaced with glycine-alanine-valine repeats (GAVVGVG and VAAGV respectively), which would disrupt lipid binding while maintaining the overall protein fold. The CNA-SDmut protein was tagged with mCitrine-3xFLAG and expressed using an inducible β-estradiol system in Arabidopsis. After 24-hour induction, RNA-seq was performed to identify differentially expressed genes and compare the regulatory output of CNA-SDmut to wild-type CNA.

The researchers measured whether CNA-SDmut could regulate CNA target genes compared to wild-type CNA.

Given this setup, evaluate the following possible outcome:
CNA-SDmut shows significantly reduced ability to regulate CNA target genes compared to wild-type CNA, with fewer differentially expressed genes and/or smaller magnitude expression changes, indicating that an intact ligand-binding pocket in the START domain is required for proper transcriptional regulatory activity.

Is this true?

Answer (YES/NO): YES